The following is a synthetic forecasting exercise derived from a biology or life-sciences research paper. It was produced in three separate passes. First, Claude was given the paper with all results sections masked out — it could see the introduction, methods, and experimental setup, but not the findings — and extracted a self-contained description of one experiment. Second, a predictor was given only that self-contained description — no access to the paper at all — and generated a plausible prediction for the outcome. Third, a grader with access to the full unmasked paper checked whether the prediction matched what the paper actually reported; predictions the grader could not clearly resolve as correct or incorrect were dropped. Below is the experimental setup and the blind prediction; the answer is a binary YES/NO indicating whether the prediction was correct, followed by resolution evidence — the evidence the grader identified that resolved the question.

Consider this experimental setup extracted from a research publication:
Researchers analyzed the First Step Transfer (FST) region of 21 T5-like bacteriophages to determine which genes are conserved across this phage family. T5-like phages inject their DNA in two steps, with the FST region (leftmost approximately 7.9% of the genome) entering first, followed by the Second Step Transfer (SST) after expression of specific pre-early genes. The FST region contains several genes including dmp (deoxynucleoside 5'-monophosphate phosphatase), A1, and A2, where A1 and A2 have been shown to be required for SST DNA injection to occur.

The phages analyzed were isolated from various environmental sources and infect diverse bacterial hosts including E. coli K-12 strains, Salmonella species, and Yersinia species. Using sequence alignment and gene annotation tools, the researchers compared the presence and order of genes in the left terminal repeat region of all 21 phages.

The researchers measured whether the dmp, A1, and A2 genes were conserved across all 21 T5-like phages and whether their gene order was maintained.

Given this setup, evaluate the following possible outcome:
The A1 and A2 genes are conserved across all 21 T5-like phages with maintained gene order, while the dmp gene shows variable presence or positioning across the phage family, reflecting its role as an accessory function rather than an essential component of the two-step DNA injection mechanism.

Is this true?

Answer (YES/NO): NO